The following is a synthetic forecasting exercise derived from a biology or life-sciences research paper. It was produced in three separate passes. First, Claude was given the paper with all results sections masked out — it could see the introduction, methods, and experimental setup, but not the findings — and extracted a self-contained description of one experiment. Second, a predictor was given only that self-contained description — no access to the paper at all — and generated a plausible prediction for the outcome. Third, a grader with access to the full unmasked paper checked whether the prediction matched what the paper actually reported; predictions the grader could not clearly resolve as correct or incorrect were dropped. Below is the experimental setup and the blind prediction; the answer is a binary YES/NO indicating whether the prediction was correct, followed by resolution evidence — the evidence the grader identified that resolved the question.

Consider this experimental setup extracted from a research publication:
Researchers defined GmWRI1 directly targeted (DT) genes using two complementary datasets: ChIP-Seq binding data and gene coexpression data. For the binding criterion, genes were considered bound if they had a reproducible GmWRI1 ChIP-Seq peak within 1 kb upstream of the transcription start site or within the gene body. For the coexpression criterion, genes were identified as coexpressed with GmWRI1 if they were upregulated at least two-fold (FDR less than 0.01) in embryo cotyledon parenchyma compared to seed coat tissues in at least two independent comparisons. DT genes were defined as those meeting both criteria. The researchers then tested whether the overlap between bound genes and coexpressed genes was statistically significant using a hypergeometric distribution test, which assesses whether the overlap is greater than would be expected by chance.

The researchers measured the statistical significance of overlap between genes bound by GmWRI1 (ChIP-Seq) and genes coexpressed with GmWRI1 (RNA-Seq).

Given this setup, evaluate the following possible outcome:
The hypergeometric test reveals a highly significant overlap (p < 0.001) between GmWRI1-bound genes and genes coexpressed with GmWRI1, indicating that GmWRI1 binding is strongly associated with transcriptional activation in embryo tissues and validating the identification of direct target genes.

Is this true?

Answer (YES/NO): YES